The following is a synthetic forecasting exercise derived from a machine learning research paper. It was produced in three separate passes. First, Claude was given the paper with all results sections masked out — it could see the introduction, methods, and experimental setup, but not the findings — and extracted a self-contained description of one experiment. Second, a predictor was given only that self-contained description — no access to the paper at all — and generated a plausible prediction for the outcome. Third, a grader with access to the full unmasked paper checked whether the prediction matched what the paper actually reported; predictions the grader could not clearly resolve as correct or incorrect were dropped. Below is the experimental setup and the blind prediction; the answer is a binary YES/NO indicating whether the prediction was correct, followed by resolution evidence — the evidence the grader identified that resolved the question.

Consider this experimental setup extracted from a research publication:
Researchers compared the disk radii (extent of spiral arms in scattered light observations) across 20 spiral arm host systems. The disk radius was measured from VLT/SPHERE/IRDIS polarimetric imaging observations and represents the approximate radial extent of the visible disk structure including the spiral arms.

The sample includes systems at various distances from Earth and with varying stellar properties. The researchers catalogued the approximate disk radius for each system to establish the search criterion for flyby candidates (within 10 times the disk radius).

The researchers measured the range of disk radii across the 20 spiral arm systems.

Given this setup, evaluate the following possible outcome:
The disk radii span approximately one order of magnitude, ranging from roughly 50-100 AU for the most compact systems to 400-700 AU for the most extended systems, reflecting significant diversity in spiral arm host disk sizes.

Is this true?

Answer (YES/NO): NO